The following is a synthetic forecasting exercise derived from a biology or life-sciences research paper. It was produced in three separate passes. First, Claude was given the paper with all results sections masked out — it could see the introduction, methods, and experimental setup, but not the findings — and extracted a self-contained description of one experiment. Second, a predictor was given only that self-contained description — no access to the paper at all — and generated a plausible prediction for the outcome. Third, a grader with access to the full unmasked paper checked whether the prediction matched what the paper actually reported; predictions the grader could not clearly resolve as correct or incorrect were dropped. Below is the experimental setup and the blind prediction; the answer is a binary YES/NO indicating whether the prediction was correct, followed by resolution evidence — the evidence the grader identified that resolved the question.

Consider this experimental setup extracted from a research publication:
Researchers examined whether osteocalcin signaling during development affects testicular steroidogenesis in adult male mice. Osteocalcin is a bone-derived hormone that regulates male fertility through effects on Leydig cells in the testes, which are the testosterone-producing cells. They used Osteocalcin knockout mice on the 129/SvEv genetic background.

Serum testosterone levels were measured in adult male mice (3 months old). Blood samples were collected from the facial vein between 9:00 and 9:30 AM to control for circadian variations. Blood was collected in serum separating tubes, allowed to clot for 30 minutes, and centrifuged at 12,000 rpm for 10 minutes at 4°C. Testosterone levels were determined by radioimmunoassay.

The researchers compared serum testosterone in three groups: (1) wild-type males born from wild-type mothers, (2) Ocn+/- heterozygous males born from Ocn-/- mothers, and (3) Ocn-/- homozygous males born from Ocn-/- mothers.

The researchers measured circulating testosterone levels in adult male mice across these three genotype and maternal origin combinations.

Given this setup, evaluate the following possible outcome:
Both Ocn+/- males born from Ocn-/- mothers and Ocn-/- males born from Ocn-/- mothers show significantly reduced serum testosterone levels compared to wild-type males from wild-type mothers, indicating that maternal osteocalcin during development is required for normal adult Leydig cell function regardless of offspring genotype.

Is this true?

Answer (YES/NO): YES